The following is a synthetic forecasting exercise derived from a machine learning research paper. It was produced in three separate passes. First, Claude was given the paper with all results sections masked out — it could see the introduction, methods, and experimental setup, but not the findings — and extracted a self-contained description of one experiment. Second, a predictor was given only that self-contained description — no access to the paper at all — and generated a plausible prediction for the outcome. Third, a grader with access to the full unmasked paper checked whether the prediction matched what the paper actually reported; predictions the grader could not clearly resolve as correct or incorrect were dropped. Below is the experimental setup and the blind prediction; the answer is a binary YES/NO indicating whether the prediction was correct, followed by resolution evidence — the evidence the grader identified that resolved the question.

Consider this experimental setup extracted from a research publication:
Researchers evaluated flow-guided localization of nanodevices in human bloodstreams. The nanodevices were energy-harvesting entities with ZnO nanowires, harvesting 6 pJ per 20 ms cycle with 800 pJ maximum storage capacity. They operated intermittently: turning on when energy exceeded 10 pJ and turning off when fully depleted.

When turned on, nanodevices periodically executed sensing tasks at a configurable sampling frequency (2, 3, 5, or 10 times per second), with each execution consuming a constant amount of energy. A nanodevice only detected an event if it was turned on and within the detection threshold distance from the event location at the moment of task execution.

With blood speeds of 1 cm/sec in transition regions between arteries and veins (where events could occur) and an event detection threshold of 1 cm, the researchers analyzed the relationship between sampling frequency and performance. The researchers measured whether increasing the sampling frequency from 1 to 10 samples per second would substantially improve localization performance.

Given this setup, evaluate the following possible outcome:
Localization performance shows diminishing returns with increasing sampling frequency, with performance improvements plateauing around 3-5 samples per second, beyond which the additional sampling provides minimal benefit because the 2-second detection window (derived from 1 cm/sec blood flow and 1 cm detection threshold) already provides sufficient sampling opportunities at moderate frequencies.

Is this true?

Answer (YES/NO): NO